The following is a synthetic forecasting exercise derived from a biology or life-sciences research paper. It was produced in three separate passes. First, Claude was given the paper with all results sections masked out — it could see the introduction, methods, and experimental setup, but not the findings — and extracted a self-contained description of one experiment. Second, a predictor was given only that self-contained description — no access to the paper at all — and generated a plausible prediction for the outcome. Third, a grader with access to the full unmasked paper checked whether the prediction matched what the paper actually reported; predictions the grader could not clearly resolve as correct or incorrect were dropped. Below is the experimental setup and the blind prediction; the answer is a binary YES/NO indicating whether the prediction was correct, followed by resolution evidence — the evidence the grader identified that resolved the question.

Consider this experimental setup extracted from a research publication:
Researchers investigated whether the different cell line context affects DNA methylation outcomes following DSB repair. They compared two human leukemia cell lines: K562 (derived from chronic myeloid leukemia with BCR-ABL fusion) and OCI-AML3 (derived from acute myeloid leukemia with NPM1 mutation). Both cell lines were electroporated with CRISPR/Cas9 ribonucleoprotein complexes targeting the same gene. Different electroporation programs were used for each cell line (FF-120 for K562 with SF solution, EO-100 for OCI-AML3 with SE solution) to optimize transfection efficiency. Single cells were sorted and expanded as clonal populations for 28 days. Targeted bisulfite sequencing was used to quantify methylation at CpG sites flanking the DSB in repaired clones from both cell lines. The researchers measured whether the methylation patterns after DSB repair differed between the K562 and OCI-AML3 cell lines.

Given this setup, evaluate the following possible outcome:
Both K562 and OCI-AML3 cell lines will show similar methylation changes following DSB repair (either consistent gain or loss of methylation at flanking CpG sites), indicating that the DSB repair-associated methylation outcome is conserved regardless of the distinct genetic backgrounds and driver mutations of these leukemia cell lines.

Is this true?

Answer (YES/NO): NO